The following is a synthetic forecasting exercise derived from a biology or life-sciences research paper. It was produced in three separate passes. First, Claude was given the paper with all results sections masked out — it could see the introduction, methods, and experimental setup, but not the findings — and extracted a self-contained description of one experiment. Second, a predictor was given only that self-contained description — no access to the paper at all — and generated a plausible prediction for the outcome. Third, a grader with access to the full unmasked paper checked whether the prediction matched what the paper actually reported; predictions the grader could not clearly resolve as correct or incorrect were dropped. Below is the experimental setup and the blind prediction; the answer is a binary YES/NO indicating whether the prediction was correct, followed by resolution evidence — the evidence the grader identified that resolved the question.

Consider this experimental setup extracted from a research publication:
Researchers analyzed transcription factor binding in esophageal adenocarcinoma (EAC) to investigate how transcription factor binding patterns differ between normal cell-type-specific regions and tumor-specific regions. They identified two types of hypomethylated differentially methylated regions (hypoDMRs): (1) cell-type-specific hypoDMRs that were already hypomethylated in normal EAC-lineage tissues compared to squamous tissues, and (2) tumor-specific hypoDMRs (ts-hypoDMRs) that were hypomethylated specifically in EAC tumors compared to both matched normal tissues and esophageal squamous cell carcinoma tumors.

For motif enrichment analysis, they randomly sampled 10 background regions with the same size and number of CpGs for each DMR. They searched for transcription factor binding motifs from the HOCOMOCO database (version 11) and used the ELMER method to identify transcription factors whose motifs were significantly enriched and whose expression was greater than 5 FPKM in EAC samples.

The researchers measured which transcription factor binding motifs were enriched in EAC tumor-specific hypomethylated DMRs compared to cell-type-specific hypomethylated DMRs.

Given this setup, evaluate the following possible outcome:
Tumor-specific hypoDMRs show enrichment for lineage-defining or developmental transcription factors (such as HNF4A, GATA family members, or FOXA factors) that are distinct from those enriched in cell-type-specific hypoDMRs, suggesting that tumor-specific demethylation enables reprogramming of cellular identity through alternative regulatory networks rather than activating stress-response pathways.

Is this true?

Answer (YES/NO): NO